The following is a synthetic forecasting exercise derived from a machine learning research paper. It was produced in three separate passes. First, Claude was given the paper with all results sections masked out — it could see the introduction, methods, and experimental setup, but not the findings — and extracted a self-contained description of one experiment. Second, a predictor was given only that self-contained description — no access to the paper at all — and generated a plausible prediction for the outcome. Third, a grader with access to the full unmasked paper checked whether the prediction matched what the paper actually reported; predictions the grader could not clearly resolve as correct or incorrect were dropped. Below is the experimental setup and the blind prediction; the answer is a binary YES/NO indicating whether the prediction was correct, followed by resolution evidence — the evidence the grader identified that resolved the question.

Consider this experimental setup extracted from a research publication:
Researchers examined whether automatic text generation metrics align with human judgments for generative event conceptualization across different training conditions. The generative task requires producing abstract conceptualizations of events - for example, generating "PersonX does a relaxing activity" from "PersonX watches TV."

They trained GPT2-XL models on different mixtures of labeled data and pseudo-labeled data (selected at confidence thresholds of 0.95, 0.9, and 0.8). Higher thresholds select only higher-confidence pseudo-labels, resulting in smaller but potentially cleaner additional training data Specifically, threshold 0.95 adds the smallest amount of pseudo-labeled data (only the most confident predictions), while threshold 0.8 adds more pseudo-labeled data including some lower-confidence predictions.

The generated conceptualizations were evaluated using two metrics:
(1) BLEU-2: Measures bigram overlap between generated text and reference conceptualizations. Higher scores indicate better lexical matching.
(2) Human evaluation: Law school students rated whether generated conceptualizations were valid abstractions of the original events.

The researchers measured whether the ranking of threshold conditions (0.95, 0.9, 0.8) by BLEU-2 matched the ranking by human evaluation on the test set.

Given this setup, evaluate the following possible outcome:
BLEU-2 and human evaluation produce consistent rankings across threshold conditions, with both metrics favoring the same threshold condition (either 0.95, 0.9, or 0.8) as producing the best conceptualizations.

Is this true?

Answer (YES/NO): NO